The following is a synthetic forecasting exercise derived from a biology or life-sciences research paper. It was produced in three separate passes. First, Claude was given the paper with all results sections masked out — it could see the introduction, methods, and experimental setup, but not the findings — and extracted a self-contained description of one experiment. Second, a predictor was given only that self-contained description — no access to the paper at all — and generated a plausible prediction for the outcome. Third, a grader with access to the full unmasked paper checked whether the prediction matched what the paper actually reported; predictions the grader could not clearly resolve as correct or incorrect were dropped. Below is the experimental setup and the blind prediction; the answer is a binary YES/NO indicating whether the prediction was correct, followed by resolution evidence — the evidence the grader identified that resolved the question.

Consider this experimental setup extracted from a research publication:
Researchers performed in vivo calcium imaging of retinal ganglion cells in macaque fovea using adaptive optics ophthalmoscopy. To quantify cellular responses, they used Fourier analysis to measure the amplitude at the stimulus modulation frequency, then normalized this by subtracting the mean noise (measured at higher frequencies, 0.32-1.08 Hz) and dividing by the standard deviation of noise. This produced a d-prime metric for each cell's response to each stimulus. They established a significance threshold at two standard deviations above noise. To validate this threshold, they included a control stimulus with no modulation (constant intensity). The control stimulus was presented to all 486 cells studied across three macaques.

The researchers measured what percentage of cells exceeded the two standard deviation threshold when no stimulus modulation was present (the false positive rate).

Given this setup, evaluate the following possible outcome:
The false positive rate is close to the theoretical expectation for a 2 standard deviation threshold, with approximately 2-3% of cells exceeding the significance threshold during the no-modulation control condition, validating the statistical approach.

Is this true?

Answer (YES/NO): YES